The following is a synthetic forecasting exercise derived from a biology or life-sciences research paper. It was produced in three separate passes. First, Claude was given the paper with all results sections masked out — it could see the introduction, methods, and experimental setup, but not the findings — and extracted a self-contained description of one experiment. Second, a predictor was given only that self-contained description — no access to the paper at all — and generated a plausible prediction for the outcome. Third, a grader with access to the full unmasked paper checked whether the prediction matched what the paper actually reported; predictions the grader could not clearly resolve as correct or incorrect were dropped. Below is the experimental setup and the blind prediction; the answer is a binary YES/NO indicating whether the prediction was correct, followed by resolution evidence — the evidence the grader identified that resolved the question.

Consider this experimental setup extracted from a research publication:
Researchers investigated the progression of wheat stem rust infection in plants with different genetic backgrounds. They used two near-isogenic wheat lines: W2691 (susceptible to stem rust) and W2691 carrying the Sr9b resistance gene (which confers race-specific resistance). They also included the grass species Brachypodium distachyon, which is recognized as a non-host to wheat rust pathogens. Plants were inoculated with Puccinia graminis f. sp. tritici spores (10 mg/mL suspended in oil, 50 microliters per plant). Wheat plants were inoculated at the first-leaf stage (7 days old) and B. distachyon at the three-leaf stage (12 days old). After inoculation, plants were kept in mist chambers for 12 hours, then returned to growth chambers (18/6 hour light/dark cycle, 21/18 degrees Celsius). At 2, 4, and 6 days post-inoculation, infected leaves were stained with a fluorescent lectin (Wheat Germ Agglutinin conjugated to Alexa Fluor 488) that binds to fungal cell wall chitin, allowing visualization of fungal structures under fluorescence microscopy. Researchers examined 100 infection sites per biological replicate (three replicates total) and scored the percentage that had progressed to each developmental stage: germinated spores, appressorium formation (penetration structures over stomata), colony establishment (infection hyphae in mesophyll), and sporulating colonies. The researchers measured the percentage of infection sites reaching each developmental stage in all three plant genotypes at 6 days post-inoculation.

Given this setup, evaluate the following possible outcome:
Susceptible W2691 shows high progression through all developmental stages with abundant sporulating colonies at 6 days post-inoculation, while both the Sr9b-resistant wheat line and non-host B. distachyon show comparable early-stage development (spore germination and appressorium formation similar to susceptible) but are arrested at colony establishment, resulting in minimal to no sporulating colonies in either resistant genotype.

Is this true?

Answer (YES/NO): NO